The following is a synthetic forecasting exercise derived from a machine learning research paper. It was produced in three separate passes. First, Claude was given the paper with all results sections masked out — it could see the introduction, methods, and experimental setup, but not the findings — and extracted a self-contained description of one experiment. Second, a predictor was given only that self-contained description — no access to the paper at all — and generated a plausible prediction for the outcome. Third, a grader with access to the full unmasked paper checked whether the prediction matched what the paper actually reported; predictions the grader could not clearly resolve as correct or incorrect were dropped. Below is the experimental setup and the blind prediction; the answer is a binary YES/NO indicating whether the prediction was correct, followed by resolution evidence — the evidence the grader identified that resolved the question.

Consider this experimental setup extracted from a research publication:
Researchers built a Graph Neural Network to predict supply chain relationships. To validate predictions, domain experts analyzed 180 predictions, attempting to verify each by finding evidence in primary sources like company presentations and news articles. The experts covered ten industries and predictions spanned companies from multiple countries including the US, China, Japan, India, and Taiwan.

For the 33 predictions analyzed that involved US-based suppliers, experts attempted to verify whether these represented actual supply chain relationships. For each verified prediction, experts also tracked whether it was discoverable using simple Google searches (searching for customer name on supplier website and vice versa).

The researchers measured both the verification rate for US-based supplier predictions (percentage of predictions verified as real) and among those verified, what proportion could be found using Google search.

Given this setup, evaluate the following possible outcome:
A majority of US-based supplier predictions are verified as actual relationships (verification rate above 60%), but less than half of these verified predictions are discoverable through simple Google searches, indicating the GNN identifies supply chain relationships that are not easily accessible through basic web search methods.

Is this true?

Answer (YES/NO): NO